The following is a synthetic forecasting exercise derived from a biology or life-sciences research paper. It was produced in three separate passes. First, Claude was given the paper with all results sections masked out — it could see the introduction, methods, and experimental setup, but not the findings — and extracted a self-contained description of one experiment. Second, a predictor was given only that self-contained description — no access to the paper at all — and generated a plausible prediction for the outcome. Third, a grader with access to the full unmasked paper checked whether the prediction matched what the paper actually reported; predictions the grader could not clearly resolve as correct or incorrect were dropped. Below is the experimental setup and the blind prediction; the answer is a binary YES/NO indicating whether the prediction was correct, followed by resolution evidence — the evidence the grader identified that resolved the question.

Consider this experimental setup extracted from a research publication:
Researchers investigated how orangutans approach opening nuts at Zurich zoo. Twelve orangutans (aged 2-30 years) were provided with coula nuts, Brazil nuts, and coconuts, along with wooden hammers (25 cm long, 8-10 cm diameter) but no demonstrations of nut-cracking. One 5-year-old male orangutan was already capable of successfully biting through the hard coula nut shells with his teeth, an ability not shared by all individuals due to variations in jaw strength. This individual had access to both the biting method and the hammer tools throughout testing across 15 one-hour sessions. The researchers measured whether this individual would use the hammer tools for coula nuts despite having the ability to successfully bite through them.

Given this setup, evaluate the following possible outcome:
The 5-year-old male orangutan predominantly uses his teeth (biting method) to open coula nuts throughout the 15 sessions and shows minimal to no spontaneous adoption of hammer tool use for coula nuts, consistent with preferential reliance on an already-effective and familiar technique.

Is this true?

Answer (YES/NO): YES